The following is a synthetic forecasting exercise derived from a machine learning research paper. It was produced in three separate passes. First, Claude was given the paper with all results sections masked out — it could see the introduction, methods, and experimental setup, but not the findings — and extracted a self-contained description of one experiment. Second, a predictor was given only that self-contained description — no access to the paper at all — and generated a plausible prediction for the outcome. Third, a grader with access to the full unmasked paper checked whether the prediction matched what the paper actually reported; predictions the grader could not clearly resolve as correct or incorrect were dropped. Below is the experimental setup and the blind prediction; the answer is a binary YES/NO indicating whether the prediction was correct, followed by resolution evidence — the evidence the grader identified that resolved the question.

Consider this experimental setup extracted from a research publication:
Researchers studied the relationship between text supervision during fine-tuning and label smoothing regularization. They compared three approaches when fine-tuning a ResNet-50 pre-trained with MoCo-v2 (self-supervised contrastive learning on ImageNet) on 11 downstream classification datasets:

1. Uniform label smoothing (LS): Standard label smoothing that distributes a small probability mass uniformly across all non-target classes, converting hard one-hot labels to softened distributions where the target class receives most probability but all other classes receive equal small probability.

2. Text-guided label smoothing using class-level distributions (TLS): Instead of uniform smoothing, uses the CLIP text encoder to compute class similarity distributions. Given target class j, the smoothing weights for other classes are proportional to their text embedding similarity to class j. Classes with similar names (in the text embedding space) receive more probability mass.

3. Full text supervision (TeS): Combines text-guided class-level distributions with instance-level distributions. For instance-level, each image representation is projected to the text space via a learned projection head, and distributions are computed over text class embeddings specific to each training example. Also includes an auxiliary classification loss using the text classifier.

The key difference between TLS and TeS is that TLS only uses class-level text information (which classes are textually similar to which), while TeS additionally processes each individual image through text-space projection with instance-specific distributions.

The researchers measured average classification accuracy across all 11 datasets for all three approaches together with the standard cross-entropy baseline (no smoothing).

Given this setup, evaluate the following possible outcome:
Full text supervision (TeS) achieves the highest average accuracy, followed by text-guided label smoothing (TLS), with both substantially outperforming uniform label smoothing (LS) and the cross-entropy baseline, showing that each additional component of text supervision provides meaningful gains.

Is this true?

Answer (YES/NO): NO